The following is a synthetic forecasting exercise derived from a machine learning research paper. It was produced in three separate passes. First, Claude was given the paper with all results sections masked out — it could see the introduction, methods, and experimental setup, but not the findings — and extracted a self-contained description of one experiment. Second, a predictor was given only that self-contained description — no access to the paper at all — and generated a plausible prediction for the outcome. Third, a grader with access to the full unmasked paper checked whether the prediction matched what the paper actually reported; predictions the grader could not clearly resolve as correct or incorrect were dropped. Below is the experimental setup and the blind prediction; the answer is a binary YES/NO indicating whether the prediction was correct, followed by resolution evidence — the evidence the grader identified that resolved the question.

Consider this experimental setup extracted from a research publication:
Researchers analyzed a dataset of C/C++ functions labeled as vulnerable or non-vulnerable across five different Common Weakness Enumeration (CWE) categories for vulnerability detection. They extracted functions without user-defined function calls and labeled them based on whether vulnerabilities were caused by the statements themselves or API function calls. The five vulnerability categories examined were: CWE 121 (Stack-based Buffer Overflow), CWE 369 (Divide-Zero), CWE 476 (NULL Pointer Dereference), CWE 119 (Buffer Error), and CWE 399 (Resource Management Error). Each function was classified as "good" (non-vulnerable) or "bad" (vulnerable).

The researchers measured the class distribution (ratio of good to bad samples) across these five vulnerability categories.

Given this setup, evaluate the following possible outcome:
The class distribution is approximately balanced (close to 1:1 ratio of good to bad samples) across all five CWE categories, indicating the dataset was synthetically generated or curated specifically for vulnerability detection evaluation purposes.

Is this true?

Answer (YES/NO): NO